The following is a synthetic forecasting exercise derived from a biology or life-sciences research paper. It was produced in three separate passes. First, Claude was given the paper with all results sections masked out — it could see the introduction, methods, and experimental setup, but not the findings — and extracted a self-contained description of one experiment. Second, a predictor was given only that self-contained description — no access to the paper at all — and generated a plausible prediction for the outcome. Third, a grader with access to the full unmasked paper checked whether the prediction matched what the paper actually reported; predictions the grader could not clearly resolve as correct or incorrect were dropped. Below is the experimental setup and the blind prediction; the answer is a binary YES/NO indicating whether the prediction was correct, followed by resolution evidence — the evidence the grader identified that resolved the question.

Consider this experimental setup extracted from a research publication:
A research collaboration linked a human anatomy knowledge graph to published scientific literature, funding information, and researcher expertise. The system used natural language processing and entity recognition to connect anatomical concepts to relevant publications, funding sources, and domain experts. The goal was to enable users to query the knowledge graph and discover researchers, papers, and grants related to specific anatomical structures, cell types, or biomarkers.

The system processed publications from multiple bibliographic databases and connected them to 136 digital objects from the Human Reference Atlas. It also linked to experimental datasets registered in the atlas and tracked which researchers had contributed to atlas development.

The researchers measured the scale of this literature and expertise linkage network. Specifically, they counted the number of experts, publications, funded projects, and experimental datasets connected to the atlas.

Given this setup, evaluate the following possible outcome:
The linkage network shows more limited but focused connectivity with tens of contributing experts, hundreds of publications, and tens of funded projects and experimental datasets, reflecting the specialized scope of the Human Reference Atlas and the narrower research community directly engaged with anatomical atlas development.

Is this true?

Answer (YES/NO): NO